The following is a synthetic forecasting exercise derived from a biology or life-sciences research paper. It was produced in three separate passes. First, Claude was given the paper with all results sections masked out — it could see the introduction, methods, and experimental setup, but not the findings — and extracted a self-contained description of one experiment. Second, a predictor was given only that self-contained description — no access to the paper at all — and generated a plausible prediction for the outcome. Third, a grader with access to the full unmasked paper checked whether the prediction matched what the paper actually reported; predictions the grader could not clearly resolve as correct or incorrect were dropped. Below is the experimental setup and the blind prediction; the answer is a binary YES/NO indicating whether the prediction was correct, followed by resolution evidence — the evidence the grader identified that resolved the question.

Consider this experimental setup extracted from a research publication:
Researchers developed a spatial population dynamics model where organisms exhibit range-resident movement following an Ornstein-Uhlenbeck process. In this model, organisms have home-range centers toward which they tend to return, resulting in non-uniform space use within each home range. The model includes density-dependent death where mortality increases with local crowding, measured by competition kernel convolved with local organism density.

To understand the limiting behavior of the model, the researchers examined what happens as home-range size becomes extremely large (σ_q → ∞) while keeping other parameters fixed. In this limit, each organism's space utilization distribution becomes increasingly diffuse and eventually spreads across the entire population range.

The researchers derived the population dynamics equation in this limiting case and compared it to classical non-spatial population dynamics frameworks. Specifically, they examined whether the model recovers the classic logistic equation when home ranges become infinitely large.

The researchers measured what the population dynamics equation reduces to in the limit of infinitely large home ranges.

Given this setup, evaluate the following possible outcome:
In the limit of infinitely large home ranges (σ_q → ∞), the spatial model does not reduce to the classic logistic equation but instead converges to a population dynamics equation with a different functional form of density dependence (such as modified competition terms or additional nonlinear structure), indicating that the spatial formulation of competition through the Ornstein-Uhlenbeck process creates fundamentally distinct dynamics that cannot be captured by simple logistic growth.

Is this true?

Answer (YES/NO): NO